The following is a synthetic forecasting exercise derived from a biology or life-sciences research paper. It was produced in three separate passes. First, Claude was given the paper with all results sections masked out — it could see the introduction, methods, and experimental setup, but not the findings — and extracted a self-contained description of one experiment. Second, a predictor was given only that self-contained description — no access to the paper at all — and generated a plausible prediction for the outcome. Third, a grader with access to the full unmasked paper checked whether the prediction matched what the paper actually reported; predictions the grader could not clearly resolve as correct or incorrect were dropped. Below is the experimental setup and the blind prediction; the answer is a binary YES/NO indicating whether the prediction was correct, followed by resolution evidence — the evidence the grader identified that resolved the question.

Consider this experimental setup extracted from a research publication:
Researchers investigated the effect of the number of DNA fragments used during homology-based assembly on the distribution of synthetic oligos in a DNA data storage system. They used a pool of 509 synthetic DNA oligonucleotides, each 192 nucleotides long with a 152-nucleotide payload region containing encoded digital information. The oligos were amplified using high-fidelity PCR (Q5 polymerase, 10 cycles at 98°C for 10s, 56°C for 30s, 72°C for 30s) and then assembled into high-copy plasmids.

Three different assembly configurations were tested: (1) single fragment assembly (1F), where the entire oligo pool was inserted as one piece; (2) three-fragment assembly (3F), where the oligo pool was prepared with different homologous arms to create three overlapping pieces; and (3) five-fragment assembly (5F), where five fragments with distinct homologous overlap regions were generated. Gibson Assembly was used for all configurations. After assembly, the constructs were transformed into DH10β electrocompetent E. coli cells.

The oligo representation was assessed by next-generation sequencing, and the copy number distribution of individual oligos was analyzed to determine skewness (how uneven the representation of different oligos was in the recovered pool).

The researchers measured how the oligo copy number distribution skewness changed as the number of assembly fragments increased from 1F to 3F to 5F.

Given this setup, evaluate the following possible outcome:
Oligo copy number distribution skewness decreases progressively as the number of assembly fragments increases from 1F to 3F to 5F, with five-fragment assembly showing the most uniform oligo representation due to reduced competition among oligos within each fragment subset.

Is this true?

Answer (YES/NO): NO